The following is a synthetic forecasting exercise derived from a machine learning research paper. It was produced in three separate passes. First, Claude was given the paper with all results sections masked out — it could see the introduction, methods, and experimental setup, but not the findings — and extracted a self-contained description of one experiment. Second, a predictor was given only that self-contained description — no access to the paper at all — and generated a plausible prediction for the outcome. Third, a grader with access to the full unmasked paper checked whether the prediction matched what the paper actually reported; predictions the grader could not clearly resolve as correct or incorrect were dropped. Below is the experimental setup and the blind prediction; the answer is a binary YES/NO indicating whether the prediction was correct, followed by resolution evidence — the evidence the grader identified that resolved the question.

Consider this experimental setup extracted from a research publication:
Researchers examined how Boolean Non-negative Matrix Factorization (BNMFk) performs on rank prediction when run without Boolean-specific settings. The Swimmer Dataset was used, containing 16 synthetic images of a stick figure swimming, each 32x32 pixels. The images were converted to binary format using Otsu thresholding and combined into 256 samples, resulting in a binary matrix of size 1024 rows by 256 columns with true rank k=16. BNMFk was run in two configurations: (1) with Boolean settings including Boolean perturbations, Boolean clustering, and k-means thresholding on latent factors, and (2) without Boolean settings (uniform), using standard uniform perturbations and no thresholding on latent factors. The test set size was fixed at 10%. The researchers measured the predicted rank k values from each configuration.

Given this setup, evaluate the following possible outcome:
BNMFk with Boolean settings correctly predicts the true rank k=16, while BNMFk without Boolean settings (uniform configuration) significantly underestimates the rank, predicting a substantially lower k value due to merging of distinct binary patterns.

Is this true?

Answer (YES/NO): NO